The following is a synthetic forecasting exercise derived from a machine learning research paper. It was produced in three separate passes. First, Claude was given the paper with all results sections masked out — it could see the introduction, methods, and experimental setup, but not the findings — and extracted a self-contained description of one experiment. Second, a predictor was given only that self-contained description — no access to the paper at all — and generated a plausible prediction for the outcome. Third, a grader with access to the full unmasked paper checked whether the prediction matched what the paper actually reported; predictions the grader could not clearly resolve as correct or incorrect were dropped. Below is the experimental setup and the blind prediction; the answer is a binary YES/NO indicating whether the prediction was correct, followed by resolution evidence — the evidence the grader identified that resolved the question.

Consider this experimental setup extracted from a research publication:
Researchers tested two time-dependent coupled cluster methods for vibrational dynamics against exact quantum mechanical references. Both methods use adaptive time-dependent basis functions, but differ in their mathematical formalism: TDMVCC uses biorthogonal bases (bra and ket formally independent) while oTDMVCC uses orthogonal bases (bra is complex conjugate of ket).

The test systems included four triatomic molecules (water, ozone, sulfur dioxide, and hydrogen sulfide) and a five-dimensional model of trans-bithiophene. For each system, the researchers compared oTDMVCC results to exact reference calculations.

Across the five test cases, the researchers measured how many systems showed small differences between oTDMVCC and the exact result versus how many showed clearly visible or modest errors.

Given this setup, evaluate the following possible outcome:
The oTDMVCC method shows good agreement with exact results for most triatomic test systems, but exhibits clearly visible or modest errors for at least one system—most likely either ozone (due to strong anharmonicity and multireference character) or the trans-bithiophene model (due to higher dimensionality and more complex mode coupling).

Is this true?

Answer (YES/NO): NO